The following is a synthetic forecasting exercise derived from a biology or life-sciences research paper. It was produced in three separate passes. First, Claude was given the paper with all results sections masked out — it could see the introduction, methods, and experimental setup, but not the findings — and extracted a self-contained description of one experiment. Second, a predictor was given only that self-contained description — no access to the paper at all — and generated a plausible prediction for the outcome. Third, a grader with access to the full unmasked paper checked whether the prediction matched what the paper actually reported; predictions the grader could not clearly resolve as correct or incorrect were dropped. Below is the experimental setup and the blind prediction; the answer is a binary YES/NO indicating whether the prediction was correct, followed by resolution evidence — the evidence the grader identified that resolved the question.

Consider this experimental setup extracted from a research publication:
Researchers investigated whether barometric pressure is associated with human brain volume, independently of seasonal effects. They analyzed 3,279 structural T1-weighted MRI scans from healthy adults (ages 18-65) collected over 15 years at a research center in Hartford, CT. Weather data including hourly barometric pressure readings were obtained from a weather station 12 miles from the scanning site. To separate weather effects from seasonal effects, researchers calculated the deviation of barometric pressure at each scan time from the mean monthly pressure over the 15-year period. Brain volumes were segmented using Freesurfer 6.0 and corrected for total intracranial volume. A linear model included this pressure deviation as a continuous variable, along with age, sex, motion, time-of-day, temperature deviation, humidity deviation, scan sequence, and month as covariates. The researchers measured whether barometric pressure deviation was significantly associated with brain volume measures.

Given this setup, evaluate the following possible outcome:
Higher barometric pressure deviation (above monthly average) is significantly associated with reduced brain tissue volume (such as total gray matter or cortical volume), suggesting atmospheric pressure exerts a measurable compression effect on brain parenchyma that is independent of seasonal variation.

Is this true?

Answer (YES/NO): NO